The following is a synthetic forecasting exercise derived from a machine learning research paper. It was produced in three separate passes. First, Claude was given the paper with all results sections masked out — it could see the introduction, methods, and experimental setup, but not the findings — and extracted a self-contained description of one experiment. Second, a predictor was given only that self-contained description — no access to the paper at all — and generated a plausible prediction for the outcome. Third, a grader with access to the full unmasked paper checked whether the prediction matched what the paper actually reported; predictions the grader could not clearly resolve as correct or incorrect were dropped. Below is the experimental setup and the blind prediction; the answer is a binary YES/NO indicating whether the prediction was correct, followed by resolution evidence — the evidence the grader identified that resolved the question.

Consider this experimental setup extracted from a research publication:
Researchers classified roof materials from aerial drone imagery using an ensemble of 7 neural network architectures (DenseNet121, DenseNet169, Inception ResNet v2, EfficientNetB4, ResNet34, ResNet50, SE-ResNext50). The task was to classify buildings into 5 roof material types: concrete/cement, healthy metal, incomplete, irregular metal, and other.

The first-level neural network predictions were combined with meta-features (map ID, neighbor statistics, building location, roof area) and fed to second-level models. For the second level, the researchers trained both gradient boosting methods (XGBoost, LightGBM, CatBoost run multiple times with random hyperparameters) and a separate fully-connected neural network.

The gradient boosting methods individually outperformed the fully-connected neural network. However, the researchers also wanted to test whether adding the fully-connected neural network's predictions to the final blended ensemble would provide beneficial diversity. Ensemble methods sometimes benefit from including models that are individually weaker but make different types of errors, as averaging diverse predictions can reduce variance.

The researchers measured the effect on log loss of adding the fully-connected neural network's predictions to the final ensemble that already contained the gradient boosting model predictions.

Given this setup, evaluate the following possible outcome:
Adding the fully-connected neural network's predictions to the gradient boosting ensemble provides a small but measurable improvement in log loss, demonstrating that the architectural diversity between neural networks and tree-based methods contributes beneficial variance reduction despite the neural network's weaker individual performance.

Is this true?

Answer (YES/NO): NO